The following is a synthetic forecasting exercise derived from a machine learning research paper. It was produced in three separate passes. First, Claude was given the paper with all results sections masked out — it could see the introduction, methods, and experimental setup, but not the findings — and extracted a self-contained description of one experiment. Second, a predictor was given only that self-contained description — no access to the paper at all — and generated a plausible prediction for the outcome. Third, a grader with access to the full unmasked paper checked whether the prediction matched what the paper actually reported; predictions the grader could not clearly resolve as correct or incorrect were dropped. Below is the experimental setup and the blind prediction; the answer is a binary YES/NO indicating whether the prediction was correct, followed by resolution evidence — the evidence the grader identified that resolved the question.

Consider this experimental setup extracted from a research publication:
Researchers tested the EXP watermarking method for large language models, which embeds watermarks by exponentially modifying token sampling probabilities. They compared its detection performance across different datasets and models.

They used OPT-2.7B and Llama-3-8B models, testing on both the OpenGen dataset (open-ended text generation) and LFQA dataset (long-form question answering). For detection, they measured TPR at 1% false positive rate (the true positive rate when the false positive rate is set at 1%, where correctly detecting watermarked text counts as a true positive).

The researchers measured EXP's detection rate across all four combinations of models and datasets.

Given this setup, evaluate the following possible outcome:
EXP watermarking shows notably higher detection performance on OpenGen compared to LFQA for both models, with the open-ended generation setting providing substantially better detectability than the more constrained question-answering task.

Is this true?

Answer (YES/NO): NO